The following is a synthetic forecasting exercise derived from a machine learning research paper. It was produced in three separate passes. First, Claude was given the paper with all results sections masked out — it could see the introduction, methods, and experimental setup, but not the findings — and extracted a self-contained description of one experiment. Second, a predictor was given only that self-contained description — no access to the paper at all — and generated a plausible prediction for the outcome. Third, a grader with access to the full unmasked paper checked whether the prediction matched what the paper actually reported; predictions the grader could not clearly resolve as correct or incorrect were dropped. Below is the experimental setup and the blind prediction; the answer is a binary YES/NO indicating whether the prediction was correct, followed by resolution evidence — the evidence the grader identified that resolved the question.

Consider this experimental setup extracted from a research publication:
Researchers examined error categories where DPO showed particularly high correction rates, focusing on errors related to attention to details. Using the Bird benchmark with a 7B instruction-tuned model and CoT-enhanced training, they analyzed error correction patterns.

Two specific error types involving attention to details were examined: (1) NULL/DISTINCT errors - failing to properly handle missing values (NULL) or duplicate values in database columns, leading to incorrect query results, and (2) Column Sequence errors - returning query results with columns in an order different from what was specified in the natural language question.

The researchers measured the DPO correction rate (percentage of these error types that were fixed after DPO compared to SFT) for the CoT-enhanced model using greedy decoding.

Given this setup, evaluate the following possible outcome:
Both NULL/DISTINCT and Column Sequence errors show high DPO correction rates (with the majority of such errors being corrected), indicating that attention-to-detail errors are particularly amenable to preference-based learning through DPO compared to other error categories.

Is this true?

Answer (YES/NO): NO